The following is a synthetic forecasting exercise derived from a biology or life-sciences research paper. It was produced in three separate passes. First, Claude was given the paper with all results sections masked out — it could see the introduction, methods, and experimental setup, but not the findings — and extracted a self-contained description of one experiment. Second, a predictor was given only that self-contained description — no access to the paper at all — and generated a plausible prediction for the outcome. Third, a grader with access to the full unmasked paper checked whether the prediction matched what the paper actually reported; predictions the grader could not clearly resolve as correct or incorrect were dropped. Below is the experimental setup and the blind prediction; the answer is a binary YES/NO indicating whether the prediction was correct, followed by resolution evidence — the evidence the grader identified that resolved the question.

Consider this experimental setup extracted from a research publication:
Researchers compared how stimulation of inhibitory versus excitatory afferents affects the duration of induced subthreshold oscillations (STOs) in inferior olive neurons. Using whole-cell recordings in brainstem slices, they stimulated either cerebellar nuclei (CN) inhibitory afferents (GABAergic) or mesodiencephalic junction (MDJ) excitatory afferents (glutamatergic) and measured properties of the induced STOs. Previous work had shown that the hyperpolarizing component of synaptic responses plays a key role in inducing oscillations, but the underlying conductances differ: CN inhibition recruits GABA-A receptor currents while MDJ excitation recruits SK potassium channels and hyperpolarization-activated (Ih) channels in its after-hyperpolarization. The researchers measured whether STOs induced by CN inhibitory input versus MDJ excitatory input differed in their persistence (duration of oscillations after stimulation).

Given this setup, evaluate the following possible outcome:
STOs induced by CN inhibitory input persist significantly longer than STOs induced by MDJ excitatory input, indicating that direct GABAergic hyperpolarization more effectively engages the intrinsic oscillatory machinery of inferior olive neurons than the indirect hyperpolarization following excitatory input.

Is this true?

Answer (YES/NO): YES